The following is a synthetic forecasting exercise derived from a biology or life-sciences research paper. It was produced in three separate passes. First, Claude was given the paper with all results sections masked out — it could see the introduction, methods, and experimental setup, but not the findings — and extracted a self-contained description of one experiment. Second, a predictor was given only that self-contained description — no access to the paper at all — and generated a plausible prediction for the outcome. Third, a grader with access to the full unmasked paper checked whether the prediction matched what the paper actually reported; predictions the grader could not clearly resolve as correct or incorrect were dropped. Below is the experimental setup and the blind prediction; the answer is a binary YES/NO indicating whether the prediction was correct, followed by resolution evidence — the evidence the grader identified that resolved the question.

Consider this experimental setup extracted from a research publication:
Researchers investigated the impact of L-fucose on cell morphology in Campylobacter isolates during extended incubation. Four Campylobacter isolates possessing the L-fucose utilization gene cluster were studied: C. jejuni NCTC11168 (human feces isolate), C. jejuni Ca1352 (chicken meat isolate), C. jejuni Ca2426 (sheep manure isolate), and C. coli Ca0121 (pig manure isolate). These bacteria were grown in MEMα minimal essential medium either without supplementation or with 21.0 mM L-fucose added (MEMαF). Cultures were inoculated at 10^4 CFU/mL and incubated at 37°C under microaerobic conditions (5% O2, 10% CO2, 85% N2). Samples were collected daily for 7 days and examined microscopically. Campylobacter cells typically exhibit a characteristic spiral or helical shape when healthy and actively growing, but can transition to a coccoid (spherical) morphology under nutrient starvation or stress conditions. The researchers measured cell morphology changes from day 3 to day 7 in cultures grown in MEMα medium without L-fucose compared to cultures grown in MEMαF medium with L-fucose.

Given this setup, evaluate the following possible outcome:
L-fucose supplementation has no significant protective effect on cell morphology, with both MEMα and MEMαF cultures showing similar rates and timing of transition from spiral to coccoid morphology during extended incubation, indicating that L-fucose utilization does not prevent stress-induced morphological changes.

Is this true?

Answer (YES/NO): NO